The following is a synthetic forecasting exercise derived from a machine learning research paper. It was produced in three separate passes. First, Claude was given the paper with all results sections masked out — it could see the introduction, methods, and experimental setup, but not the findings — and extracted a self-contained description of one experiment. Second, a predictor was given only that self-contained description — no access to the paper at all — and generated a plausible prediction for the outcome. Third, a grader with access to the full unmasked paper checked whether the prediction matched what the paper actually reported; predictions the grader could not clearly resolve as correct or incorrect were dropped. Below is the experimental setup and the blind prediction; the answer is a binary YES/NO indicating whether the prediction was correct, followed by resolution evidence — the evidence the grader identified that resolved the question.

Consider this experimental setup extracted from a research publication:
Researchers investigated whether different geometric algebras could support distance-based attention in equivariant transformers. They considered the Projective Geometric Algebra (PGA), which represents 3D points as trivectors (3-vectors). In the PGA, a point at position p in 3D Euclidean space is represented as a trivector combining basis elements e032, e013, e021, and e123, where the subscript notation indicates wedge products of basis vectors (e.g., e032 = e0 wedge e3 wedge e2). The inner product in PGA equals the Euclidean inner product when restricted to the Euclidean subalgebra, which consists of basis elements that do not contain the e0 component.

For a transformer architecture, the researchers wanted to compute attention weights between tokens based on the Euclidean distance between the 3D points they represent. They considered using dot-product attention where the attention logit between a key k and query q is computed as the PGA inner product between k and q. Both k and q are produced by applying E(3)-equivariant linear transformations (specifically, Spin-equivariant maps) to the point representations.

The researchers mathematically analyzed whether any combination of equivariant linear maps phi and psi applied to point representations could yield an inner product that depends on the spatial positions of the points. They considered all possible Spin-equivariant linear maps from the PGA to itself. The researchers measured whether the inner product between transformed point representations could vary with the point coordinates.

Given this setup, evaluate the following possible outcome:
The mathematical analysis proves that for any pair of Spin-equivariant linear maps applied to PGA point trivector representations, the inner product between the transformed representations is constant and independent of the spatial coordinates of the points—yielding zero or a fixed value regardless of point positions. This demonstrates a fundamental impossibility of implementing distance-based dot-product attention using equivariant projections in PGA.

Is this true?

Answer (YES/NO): YES